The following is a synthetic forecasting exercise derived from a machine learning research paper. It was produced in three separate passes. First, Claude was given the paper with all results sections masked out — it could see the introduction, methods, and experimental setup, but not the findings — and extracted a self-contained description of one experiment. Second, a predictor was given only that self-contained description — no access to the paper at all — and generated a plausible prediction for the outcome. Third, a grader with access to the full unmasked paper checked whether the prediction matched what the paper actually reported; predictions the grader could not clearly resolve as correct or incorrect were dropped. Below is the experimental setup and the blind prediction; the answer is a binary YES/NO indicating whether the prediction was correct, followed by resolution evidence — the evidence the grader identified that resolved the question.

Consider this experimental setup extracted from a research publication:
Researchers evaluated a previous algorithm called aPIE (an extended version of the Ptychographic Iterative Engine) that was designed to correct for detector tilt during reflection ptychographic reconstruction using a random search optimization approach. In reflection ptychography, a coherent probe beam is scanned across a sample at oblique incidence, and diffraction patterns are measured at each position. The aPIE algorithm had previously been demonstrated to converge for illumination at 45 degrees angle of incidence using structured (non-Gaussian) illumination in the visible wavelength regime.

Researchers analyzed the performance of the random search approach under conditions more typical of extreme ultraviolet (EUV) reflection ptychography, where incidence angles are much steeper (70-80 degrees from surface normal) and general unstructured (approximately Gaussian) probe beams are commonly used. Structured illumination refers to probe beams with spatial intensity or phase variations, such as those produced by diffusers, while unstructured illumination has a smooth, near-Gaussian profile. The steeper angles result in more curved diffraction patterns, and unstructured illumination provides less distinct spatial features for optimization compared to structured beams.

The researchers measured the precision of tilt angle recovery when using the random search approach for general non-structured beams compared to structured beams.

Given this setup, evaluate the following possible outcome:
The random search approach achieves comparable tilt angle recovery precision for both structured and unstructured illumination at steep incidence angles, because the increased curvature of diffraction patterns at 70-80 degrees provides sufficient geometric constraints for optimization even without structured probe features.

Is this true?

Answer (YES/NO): NO